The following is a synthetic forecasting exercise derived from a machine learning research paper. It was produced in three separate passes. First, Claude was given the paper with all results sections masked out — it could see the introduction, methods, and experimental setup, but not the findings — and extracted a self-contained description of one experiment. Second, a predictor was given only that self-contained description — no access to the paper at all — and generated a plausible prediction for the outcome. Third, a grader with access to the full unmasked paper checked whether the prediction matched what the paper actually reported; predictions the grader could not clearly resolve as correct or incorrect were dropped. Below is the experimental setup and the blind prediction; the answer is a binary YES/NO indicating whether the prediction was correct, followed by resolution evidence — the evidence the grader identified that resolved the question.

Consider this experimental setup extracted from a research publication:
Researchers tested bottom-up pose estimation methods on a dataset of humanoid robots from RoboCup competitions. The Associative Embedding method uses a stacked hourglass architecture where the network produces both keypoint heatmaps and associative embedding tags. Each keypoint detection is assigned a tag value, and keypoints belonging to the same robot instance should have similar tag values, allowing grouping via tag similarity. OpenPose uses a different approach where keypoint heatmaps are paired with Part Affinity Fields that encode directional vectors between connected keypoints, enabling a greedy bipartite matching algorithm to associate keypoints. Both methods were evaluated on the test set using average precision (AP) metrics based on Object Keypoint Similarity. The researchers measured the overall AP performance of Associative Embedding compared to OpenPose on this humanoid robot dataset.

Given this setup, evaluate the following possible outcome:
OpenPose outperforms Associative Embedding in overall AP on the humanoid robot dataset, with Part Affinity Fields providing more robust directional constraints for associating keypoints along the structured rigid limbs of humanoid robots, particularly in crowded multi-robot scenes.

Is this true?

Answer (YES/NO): YES